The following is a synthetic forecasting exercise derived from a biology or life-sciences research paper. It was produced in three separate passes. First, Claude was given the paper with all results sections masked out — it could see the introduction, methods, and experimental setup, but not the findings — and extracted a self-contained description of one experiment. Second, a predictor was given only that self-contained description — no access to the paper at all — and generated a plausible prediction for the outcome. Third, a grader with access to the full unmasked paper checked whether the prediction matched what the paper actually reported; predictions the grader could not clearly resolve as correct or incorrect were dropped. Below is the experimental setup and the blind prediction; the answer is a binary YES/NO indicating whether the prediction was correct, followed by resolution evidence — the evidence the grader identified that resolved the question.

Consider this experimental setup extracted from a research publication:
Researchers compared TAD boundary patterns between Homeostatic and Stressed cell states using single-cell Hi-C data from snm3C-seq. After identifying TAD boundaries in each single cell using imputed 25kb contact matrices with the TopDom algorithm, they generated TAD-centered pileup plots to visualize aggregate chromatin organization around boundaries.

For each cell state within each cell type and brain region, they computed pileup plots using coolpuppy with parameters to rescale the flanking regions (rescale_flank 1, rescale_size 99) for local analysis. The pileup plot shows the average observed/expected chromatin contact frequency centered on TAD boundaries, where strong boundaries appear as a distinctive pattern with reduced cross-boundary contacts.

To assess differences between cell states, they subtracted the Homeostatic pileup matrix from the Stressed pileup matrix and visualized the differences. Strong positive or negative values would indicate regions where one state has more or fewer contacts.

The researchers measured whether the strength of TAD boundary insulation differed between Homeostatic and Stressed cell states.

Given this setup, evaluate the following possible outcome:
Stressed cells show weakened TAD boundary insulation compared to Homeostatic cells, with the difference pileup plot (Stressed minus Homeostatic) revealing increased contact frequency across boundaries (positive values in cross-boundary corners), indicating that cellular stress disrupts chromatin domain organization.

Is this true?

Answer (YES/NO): NO